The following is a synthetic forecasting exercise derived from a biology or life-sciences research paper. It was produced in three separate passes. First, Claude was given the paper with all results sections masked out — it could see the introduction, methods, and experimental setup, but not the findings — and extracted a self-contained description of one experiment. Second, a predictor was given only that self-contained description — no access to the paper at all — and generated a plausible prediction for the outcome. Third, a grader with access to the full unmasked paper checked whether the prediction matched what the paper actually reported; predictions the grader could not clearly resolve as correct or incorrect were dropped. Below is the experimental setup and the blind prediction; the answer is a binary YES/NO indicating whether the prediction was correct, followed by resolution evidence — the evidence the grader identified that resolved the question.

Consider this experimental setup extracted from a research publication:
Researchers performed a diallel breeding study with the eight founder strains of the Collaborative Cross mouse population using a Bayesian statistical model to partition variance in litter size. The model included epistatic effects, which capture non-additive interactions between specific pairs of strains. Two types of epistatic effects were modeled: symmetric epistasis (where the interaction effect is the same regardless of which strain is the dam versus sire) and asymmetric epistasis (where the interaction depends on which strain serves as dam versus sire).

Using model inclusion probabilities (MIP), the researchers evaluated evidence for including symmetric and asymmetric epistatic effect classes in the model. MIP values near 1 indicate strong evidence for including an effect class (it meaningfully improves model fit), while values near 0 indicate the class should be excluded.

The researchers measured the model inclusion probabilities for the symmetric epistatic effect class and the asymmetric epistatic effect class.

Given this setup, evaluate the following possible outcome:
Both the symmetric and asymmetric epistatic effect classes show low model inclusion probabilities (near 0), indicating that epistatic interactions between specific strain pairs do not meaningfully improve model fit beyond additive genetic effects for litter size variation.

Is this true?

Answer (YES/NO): NO